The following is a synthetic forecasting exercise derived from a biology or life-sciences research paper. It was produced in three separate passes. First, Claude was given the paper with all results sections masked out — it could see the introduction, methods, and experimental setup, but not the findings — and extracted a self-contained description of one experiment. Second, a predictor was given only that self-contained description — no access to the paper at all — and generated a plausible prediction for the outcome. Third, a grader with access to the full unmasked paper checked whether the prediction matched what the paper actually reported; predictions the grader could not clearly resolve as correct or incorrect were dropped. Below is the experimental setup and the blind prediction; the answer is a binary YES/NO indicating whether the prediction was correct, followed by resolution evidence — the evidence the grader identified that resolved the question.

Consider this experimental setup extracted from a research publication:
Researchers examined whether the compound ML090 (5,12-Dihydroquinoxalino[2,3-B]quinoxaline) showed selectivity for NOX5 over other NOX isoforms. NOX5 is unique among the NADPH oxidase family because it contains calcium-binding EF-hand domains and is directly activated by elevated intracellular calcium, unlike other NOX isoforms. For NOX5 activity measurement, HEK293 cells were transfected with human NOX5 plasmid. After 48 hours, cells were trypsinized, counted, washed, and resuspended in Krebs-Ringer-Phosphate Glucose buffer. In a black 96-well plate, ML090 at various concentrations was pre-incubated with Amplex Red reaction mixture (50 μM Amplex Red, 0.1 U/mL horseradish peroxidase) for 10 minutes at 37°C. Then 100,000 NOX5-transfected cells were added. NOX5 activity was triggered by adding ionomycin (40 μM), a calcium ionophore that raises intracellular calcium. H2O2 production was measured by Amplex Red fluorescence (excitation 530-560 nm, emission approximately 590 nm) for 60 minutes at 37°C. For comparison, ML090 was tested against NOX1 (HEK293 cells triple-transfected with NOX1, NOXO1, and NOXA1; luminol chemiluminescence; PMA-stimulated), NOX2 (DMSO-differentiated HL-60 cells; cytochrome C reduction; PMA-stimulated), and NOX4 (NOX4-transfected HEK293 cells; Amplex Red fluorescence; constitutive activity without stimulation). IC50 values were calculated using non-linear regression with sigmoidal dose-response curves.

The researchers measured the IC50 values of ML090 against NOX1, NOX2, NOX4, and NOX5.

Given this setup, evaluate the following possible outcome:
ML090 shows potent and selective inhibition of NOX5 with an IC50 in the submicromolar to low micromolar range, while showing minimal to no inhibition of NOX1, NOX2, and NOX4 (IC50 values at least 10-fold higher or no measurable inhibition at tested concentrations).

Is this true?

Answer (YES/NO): NO